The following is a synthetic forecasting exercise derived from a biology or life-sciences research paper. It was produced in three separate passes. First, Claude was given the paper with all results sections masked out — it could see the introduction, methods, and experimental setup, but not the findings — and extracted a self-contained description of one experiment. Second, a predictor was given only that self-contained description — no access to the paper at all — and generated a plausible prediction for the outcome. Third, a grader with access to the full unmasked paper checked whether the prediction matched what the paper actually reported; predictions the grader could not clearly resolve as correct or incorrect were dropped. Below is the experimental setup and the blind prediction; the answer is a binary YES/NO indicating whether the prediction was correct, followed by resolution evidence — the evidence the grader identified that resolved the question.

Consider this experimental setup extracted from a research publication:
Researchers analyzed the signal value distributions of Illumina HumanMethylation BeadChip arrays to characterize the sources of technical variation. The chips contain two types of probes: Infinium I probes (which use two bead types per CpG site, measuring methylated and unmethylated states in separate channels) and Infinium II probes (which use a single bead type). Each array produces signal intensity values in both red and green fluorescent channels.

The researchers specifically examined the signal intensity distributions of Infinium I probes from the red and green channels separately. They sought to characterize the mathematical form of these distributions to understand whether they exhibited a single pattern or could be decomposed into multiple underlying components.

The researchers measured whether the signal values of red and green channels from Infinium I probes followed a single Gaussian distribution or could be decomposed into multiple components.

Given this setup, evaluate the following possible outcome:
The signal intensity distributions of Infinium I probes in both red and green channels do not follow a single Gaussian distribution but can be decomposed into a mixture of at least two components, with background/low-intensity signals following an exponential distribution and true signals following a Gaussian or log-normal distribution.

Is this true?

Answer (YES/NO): NO